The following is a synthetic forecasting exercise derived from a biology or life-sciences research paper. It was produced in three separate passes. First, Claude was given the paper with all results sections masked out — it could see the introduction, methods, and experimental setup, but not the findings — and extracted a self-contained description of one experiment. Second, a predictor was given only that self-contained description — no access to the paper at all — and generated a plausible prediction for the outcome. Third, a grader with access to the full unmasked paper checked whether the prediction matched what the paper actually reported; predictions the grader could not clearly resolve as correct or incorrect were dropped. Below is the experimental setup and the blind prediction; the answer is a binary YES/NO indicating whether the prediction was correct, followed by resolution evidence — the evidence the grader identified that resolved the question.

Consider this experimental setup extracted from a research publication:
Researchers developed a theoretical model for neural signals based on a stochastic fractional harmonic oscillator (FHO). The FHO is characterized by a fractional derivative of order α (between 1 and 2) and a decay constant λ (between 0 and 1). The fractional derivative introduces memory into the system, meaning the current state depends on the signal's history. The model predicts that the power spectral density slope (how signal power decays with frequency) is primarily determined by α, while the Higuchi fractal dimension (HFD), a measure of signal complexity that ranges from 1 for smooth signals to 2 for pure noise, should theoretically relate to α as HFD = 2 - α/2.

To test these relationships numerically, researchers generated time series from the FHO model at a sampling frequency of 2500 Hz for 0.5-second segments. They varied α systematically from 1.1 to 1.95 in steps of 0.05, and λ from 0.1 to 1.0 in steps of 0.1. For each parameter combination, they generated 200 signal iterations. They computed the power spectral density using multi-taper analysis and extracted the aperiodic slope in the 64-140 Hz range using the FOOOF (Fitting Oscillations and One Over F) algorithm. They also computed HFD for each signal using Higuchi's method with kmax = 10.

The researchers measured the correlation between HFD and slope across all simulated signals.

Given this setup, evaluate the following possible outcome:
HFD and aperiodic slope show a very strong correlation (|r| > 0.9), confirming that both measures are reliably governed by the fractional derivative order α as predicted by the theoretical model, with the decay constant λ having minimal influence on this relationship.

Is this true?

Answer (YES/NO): YES